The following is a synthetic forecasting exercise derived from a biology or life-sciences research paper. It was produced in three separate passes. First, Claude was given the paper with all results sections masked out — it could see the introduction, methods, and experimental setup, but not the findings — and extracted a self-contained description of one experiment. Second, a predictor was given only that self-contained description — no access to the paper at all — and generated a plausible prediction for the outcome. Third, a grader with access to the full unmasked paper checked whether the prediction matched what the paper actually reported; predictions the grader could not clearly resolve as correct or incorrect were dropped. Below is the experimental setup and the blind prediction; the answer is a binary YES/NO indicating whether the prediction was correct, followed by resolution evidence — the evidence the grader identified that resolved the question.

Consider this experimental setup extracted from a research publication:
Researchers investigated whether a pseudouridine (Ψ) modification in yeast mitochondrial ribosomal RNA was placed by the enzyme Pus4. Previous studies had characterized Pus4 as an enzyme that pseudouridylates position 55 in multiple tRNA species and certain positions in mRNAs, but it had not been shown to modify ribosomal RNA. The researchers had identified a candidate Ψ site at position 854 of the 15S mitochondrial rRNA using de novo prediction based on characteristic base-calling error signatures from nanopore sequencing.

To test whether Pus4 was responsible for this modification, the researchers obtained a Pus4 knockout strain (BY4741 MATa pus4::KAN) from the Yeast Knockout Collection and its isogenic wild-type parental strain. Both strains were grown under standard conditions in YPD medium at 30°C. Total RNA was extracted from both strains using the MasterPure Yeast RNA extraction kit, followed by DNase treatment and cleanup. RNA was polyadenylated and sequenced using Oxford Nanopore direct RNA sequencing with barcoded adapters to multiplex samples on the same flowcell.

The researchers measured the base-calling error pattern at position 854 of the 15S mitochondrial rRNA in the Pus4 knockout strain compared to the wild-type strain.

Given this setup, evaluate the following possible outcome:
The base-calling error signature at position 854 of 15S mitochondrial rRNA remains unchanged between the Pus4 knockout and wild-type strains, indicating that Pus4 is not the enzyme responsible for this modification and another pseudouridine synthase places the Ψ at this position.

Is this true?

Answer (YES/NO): NO